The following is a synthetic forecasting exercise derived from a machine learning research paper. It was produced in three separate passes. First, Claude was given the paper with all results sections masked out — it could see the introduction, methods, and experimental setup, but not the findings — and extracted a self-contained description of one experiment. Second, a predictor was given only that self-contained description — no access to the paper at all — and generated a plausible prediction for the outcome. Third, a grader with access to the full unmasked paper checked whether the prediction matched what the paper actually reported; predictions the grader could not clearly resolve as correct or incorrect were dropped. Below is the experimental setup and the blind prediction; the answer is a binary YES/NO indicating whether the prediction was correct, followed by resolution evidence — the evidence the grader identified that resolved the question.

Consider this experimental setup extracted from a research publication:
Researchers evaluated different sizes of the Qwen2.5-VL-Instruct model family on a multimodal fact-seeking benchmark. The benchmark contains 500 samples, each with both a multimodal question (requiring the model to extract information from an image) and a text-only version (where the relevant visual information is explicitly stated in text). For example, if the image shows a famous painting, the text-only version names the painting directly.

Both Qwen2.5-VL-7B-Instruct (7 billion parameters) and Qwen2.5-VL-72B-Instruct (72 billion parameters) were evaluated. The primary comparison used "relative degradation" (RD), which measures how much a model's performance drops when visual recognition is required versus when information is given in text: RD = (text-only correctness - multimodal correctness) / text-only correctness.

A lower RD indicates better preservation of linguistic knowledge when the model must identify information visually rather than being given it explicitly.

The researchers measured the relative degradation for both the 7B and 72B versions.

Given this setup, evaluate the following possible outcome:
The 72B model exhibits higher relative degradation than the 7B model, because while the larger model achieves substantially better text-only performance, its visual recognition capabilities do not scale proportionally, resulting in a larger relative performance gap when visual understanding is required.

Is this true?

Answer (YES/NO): NO